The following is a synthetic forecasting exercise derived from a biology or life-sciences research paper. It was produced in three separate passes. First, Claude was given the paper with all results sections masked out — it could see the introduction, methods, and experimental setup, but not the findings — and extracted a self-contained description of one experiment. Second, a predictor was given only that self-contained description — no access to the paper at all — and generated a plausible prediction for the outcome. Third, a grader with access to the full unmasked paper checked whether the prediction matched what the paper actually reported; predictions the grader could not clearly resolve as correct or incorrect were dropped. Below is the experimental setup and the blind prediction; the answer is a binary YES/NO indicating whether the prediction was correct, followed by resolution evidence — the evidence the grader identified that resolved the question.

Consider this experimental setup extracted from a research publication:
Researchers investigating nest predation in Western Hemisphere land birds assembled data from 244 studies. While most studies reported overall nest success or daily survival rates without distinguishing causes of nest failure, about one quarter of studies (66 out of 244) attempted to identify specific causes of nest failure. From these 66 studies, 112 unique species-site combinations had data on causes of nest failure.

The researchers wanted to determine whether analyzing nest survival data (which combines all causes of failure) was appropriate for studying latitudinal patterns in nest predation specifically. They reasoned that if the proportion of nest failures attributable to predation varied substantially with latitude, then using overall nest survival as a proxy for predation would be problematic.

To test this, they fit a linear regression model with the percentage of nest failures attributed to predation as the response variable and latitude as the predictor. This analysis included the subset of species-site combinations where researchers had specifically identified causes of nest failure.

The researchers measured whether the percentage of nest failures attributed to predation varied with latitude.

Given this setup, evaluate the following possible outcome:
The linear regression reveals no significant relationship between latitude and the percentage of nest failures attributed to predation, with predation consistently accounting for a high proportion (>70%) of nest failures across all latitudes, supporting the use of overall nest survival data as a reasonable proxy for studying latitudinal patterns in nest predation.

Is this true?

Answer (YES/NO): YES